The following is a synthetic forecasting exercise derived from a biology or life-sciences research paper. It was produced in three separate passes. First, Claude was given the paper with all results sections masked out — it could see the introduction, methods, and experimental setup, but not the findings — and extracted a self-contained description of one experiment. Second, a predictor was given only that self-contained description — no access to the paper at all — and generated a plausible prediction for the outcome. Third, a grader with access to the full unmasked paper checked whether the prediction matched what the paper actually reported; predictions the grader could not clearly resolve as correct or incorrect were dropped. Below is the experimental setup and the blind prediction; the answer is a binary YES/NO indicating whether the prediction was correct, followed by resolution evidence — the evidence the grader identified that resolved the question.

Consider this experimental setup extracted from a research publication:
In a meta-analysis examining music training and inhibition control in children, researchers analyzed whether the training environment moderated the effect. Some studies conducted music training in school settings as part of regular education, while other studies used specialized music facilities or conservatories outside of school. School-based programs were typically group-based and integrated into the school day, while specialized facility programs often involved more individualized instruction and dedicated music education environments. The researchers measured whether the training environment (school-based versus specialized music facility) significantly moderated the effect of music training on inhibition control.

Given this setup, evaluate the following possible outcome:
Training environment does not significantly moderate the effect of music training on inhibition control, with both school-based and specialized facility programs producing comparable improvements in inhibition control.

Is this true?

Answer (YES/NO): YES